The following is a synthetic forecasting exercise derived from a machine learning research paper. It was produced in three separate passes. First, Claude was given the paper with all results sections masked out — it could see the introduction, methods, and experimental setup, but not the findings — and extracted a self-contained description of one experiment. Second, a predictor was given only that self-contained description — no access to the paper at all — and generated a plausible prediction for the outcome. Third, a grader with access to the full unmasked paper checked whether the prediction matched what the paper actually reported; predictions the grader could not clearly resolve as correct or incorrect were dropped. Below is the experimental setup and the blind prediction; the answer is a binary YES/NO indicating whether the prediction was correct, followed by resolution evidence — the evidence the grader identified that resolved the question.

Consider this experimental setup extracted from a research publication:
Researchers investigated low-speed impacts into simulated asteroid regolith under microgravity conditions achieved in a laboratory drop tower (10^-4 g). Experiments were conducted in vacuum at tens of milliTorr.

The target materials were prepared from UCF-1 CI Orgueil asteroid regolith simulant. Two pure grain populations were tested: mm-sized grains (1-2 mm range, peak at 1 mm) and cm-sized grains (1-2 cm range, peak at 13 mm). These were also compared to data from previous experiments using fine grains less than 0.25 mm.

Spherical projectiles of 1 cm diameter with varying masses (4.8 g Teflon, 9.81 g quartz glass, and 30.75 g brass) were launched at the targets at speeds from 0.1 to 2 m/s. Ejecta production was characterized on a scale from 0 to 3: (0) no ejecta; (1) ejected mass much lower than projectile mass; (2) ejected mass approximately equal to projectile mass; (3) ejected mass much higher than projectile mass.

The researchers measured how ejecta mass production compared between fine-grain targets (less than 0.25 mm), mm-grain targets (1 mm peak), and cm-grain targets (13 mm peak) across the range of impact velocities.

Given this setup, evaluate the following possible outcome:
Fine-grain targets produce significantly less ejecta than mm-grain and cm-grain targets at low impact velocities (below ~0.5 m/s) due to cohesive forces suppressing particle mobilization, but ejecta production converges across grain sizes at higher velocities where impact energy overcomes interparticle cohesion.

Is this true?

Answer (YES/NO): NO